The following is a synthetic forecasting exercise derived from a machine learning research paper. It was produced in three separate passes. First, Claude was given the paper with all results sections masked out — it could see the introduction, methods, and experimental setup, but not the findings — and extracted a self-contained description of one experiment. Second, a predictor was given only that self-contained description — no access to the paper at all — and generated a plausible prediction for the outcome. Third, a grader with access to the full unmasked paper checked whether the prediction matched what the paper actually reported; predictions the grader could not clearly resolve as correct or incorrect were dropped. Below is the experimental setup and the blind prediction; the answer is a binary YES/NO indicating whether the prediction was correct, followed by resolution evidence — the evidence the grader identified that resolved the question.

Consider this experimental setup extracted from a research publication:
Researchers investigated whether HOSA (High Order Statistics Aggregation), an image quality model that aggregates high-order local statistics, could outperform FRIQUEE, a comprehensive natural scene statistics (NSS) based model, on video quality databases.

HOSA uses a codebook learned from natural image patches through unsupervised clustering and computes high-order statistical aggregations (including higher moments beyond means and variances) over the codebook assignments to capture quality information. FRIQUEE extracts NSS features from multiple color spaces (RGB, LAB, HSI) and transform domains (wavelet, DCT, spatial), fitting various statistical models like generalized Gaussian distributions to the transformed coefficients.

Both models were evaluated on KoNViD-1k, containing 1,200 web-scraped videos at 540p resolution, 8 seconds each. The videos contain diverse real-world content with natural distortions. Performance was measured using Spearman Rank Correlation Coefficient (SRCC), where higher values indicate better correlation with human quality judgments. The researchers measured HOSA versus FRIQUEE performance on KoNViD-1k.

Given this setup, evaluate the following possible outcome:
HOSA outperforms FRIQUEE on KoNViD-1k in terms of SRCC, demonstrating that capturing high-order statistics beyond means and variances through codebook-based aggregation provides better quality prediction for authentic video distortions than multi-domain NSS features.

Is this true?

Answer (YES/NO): YES